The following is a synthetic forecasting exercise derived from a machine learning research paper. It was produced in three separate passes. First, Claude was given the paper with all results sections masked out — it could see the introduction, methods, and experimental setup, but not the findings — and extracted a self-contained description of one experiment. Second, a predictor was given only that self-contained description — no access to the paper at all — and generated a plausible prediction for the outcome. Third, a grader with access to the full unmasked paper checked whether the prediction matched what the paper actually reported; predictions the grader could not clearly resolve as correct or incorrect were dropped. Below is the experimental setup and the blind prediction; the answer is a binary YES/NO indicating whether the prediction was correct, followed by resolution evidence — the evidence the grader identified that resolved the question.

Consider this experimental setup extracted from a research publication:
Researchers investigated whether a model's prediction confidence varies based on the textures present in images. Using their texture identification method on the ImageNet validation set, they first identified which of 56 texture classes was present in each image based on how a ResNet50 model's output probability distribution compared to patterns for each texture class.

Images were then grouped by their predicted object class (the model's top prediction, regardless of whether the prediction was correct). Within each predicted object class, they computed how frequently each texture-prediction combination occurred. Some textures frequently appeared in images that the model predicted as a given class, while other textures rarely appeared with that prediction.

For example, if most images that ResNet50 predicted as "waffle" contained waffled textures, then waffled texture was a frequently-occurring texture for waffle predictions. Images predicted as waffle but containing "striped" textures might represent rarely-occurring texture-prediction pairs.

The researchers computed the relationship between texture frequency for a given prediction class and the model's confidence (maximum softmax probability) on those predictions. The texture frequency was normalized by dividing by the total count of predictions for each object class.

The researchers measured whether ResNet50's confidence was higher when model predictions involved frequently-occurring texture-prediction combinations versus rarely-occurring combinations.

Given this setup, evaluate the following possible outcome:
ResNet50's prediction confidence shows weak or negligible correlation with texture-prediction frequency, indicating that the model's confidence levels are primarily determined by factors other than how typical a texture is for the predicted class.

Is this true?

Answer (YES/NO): NO